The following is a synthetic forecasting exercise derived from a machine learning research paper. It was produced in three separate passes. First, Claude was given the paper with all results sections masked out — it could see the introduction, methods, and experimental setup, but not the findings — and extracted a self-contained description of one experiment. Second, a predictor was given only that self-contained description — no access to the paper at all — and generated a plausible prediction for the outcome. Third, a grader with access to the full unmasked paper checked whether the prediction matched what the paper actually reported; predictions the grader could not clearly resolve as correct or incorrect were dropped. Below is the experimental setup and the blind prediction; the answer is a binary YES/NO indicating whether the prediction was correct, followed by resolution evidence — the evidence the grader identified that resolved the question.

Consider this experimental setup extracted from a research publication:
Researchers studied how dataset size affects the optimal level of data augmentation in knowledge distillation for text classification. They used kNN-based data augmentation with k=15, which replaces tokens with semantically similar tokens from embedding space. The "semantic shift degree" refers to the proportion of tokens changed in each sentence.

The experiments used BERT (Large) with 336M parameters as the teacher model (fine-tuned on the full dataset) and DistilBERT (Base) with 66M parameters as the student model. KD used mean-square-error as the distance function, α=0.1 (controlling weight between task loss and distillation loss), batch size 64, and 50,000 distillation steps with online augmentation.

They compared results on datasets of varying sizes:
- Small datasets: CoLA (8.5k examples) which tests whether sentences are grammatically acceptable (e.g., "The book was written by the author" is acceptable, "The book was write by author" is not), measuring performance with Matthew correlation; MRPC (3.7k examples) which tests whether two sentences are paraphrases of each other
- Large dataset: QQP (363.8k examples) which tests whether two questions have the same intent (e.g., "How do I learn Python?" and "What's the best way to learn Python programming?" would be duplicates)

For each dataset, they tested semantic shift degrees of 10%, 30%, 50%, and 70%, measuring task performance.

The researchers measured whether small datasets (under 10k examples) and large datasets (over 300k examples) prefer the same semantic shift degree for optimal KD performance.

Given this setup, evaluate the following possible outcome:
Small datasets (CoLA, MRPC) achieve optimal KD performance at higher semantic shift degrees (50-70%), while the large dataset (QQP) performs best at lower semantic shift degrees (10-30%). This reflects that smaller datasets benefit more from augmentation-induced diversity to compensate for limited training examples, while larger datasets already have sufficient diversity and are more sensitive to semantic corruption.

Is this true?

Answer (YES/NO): YES